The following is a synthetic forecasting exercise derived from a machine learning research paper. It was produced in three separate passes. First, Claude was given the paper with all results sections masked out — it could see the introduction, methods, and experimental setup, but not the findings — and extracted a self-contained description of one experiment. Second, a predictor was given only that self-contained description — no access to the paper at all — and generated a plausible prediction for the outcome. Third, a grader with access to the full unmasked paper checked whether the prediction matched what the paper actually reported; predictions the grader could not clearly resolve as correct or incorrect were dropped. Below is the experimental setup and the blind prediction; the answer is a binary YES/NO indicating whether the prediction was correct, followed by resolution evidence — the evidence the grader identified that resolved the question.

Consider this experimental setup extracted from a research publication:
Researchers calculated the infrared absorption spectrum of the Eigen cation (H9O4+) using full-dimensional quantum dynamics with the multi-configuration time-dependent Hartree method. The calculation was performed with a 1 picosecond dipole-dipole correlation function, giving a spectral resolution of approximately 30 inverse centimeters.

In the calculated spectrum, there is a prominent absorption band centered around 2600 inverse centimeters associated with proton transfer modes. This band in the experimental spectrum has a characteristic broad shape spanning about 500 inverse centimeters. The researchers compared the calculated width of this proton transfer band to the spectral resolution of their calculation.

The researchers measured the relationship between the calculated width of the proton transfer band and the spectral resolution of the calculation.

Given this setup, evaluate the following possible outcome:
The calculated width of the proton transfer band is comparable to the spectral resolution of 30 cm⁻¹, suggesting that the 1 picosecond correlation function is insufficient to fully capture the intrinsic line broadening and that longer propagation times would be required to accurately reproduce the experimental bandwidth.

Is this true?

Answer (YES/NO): NO